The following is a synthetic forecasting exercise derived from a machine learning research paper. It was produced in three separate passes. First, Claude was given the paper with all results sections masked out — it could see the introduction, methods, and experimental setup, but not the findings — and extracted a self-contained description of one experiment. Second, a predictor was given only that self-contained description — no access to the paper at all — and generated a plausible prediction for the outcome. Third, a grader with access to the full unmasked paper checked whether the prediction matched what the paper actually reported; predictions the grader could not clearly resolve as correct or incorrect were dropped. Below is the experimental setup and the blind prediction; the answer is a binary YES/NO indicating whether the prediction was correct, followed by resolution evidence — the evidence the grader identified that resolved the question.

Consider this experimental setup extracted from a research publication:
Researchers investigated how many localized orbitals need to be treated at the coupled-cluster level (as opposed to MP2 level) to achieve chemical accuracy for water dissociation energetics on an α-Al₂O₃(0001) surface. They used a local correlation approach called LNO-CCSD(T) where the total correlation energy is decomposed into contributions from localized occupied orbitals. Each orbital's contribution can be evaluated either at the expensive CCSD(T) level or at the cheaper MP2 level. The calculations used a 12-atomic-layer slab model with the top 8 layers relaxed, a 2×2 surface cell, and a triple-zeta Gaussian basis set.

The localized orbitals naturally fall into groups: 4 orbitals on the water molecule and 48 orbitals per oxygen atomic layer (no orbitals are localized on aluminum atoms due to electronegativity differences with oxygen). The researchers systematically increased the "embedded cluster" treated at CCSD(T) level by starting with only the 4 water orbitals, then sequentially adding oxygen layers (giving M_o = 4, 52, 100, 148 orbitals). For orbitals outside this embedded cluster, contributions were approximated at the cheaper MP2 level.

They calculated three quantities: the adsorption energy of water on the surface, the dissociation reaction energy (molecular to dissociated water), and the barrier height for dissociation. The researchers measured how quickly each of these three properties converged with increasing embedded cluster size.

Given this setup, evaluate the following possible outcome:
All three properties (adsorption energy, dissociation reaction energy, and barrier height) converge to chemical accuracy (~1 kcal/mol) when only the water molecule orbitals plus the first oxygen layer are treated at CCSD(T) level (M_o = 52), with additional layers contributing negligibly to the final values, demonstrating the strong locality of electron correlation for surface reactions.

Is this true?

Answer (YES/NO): YES